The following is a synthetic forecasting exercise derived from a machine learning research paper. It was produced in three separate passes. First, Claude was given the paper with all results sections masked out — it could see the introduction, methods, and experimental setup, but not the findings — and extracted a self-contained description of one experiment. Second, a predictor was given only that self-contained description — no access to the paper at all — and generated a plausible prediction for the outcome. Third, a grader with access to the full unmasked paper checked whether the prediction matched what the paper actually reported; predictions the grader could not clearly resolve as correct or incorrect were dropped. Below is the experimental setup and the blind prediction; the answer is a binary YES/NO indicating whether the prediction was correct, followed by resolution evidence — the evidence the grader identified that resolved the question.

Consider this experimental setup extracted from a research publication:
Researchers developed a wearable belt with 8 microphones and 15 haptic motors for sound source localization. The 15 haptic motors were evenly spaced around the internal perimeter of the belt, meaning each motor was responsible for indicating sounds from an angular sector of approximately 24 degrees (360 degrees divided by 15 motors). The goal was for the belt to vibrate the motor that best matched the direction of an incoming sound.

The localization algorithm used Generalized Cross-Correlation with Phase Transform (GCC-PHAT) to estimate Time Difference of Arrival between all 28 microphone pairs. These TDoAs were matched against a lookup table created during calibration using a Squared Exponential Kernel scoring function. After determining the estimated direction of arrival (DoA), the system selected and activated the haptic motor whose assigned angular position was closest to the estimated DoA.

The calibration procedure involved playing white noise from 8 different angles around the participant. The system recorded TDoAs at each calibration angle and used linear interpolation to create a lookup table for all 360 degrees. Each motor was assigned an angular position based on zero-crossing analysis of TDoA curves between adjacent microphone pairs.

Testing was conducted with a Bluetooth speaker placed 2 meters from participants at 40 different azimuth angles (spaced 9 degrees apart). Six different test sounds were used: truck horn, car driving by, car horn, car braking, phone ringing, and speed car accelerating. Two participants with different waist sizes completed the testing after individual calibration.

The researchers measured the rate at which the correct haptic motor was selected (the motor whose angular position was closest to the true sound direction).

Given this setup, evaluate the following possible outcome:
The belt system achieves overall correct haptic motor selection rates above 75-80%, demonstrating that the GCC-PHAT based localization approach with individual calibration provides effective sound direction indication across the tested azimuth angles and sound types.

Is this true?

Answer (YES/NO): YES